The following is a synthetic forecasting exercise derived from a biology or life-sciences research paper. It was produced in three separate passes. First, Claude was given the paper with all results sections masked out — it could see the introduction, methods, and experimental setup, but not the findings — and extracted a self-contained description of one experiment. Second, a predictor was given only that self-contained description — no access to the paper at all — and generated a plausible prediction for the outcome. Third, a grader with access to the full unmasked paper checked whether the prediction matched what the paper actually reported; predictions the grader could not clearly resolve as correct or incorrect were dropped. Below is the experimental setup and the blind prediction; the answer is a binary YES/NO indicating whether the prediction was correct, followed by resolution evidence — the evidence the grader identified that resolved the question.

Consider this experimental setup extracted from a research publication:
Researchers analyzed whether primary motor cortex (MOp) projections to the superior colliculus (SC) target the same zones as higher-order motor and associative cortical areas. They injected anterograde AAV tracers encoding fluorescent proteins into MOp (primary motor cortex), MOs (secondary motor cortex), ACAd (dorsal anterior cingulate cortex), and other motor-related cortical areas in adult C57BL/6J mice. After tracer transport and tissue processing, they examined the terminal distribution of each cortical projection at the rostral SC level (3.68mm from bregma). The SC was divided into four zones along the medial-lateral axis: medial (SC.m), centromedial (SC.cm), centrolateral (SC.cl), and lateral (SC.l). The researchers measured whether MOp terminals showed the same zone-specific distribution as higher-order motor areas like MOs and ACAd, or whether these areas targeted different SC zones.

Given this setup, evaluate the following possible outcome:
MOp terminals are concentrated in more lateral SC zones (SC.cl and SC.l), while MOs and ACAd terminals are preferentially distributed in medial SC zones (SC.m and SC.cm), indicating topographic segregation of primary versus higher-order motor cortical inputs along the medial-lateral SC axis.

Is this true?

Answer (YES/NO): NO